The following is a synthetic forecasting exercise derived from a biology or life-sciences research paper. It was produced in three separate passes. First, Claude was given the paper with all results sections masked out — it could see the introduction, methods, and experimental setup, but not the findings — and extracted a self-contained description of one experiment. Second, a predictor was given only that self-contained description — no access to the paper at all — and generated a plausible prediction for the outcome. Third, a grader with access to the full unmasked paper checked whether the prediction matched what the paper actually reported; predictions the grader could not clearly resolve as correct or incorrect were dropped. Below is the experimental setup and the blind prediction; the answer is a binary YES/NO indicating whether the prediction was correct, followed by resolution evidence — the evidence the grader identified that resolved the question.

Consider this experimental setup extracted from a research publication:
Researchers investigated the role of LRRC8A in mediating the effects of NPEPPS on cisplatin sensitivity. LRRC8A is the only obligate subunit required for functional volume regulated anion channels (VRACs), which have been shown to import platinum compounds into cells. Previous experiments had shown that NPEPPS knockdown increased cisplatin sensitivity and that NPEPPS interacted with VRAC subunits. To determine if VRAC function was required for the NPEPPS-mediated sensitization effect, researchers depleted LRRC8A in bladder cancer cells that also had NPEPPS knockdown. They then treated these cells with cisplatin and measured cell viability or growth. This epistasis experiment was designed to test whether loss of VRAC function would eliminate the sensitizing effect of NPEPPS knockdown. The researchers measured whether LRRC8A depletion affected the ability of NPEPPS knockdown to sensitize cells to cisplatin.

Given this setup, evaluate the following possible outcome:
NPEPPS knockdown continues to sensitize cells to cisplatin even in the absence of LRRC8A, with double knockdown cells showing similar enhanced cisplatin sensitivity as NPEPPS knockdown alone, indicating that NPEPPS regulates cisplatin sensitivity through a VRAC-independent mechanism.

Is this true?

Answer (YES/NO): NO